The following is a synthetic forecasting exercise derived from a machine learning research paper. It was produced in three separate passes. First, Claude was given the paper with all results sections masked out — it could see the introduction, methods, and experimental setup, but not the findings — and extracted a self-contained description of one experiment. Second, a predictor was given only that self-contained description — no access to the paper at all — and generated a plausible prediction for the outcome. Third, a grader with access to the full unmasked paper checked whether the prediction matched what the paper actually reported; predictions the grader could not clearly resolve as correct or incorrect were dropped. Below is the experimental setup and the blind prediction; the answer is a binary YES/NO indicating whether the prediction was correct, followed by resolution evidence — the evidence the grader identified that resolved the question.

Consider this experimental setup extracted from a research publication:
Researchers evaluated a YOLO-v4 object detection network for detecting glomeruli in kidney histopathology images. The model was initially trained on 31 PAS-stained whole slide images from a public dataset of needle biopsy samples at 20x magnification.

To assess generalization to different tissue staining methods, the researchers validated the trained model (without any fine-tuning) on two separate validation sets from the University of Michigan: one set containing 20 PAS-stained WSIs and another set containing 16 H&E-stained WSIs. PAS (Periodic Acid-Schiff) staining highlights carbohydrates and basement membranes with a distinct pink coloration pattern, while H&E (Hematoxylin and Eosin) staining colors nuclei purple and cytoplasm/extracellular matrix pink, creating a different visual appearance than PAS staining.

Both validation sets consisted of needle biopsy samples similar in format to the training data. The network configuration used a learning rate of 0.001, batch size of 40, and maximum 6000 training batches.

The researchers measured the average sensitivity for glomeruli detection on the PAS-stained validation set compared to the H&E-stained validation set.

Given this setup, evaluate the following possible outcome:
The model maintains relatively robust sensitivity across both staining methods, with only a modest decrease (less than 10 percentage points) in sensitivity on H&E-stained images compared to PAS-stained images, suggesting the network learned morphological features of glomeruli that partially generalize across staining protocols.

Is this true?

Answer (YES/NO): NO